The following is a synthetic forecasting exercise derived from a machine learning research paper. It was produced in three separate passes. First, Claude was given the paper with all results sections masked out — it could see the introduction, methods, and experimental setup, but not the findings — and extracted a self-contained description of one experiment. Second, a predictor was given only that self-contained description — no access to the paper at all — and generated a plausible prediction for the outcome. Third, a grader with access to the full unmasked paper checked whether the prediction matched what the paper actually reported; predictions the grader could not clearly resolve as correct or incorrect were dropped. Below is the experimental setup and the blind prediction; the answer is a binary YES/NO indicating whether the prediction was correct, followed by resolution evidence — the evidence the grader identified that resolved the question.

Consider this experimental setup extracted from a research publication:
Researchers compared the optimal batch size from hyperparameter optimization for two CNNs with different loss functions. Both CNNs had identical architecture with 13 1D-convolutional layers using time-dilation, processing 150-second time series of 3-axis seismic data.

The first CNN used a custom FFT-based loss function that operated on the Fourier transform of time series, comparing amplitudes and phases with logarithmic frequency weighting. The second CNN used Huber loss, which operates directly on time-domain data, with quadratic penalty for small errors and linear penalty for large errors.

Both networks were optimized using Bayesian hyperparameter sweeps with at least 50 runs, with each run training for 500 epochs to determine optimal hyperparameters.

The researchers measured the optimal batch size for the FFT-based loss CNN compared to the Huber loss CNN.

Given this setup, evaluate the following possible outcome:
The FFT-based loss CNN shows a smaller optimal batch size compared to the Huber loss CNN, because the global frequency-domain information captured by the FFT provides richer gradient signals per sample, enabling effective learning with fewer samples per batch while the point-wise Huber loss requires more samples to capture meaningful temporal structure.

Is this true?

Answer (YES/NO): NO